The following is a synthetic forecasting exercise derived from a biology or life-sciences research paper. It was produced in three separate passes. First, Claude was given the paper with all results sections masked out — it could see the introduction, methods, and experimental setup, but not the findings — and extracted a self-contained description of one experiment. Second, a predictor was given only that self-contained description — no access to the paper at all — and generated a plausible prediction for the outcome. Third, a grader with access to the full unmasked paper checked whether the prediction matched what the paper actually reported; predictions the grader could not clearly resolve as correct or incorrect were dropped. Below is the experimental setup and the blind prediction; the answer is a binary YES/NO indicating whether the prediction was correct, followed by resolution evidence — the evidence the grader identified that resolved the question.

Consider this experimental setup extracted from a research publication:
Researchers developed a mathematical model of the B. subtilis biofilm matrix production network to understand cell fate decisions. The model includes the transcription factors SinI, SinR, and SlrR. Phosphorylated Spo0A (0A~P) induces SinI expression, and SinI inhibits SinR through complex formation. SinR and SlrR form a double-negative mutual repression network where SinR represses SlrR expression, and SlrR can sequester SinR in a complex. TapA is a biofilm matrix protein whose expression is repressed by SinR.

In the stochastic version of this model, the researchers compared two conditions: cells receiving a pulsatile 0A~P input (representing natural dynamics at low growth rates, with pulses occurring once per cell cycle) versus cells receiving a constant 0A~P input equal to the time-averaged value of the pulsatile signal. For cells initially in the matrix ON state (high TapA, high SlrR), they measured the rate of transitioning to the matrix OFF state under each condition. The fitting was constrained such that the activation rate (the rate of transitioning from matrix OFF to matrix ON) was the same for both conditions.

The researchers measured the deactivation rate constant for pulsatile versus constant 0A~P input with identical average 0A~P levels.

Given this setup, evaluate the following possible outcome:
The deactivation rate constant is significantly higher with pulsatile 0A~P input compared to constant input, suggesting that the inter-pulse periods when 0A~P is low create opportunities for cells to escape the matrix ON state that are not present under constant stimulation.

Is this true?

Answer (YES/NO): YES